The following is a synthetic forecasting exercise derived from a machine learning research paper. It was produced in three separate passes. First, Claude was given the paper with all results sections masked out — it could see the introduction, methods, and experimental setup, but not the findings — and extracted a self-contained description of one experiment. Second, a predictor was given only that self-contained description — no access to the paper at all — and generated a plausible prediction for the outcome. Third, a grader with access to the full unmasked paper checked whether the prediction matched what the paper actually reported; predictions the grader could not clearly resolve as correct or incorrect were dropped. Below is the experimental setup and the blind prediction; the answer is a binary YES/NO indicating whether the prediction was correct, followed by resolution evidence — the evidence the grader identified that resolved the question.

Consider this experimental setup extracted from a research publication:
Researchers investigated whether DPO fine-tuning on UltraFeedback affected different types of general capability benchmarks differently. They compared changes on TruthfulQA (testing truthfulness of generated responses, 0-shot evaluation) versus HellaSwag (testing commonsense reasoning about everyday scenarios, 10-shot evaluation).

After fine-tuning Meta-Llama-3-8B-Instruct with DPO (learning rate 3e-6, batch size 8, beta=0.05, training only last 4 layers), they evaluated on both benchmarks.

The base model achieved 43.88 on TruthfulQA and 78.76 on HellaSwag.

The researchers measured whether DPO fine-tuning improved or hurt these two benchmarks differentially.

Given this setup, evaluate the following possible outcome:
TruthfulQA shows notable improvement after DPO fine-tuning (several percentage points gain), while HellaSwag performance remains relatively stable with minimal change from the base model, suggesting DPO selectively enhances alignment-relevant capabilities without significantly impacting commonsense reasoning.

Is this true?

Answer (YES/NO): NO